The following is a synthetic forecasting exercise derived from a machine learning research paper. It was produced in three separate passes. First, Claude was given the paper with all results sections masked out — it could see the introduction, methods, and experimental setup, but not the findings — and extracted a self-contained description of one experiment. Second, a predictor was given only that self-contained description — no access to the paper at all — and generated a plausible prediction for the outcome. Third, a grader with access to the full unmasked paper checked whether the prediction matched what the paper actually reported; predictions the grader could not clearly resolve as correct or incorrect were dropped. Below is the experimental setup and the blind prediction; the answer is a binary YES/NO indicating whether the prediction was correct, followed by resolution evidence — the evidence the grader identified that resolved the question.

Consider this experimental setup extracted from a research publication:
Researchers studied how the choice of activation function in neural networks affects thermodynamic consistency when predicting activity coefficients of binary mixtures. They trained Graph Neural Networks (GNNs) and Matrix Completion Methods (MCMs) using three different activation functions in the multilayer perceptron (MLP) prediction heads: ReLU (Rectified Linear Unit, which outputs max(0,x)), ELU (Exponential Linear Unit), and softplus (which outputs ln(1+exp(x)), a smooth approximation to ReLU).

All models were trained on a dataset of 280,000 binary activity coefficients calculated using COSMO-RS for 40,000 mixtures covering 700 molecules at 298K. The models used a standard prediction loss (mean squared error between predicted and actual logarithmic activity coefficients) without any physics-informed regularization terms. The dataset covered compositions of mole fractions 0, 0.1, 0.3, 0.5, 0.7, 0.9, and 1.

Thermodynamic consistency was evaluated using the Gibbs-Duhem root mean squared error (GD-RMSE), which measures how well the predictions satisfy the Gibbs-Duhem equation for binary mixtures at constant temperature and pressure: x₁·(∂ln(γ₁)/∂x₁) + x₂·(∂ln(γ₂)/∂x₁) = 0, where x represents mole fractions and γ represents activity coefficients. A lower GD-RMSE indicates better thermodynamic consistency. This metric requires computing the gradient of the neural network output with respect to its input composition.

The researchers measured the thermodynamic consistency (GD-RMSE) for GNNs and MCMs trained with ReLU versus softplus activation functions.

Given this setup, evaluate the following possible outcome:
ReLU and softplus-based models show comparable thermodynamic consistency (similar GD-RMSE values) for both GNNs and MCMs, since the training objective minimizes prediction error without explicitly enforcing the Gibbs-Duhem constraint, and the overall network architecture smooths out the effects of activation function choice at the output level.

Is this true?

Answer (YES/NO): NO